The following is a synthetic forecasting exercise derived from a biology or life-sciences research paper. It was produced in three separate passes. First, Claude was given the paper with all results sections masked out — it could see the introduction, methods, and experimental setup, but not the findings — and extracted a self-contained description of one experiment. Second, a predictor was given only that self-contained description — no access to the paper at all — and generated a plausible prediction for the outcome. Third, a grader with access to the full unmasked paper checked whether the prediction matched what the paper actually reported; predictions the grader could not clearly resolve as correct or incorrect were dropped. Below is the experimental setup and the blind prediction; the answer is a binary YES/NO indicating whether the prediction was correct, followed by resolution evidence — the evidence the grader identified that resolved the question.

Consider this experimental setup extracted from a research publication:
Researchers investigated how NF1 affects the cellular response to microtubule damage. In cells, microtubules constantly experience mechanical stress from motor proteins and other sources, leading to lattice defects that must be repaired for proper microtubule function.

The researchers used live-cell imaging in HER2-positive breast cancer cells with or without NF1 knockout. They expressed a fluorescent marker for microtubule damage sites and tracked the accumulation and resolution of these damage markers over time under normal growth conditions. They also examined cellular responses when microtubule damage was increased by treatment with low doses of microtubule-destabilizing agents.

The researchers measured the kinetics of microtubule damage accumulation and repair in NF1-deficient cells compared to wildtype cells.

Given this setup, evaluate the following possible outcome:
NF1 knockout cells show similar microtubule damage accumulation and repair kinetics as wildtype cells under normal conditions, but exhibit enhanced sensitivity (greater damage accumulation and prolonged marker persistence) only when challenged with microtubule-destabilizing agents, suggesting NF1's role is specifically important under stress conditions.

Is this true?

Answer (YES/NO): NO